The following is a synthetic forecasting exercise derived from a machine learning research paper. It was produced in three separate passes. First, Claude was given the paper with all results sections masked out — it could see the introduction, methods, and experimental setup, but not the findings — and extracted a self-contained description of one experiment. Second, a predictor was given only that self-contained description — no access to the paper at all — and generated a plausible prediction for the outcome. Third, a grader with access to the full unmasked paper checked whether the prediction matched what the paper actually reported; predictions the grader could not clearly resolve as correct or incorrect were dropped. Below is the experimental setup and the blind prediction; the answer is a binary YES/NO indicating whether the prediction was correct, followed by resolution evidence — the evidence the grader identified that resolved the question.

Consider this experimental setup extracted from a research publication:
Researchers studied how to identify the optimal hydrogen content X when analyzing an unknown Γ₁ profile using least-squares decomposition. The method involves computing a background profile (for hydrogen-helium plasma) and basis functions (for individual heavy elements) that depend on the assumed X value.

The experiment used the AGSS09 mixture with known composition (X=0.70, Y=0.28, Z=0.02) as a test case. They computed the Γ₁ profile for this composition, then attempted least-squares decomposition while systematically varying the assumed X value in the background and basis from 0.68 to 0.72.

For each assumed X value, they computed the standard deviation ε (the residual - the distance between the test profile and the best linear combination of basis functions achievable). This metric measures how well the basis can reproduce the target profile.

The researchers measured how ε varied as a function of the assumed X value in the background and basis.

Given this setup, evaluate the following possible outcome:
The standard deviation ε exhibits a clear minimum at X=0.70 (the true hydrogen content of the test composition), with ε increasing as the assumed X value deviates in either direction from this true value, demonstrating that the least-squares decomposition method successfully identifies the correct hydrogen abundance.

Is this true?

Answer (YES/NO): YES